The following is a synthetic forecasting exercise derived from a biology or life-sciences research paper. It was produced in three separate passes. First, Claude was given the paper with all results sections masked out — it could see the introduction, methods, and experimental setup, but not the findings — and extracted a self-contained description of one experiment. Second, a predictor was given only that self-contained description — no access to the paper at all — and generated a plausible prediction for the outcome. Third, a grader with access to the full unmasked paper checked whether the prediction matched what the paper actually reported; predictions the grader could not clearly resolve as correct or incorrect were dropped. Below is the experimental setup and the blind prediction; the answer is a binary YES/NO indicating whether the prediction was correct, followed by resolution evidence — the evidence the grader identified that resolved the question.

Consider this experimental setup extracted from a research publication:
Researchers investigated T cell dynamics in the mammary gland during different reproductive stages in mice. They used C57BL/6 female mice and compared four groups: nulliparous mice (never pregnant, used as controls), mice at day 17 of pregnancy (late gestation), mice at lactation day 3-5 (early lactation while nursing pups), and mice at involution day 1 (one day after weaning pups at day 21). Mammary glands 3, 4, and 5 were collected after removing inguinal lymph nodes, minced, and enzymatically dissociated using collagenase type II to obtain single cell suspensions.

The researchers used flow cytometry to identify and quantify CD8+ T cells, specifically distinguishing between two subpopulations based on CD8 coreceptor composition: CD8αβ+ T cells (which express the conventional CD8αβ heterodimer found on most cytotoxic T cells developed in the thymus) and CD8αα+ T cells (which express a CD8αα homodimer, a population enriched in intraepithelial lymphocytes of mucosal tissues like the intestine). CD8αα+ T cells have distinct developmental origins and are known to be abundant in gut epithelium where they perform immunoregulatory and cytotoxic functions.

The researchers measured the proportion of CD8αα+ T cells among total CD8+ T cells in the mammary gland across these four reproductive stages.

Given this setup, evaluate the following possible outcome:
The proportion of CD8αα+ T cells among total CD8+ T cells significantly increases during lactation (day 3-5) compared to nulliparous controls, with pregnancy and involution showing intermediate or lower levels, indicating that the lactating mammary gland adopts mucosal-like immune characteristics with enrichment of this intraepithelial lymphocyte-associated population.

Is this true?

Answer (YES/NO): NO